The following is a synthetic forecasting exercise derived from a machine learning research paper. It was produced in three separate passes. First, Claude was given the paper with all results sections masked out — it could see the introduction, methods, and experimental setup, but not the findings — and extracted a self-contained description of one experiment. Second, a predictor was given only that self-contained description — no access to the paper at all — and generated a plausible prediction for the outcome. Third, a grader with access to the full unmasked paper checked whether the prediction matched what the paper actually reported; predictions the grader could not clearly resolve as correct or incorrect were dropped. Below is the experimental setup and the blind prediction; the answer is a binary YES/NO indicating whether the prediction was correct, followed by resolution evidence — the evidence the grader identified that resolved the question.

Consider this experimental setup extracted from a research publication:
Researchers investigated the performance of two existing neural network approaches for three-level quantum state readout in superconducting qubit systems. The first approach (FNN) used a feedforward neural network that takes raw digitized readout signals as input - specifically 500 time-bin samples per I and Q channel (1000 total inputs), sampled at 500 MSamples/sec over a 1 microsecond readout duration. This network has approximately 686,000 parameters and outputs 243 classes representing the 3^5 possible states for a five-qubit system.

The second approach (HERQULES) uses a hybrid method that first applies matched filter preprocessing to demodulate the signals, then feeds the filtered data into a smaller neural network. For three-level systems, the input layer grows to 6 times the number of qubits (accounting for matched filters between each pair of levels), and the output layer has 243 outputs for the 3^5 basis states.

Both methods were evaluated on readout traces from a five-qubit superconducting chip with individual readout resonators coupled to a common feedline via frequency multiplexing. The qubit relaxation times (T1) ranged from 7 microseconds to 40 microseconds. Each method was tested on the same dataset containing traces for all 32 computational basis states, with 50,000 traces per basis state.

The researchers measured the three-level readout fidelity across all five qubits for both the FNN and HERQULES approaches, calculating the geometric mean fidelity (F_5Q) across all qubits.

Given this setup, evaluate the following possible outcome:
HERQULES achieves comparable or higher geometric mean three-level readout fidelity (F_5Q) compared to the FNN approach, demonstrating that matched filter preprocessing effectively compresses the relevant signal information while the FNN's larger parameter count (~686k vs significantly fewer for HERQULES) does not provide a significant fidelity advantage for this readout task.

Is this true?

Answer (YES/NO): NO